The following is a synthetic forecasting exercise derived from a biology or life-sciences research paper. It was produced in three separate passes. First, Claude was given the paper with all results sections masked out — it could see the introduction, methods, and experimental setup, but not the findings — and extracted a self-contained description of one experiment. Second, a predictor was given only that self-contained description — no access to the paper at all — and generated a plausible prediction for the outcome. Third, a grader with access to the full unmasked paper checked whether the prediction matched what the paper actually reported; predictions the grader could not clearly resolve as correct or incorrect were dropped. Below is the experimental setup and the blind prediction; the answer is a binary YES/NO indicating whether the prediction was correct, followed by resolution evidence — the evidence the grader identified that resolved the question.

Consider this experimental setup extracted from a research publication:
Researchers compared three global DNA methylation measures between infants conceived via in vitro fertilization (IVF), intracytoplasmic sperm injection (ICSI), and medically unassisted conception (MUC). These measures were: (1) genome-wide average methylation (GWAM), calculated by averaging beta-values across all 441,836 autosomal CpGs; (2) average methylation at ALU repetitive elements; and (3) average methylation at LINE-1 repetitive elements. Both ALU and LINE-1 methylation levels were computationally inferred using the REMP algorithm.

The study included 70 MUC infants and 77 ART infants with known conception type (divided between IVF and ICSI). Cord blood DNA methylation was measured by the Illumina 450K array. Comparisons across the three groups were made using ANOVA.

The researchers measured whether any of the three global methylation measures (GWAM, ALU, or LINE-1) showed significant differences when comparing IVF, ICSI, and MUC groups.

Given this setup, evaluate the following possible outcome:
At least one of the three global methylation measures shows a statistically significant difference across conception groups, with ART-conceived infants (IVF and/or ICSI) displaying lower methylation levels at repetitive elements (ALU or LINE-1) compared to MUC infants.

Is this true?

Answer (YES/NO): NO